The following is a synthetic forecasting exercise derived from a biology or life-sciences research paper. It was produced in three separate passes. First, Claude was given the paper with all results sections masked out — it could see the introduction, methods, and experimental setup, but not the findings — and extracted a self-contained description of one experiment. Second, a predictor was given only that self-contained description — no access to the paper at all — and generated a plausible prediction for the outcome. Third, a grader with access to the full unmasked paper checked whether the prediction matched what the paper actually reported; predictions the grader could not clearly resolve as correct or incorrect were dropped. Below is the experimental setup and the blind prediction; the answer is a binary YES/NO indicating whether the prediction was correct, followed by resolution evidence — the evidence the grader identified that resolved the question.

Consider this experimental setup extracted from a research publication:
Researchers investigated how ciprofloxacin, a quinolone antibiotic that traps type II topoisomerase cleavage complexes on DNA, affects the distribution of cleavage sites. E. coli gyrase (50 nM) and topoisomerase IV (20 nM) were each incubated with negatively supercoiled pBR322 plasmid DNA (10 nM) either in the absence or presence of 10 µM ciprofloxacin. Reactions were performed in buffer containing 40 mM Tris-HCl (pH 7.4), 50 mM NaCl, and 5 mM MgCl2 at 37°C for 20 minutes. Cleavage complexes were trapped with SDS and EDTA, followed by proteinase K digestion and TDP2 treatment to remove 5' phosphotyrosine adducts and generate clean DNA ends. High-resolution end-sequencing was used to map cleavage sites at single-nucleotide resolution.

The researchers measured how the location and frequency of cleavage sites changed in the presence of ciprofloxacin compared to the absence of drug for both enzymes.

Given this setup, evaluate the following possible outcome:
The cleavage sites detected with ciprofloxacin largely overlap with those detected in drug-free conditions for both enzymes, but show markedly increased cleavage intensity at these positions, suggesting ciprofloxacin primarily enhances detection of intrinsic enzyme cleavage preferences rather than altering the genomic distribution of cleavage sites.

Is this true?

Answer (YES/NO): NO